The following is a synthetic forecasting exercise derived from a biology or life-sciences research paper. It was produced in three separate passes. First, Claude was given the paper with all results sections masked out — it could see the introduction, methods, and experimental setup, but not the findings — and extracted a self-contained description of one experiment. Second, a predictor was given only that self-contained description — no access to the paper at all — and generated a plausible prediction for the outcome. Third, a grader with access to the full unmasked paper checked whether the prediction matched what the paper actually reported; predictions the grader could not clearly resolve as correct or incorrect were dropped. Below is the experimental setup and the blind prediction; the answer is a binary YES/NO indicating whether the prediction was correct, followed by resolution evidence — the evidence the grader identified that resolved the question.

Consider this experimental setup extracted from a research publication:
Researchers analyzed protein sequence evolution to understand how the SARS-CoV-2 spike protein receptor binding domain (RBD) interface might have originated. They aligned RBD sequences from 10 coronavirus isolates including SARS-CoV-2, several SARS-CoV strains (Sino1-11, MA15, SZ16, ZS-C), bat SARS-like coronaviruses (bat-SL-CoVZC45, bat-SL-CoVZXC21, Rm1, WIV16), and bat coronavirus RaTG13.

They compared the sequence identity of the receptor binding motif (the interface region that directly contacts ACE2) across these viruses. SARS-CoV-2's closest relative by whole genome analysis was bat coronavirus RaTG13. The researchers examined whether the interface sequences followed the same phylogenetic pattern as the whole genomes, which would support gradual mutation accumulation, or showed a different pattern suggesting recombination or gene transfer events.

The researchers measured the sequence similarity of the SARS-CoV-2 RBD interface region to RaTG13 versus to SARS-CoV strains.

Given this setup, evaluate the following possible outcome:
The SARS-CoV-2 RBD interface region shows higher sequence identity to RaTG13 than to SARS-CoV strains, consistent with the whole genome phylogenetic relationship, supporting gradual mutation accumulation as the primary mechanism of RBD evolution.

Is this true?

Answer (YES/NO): NO